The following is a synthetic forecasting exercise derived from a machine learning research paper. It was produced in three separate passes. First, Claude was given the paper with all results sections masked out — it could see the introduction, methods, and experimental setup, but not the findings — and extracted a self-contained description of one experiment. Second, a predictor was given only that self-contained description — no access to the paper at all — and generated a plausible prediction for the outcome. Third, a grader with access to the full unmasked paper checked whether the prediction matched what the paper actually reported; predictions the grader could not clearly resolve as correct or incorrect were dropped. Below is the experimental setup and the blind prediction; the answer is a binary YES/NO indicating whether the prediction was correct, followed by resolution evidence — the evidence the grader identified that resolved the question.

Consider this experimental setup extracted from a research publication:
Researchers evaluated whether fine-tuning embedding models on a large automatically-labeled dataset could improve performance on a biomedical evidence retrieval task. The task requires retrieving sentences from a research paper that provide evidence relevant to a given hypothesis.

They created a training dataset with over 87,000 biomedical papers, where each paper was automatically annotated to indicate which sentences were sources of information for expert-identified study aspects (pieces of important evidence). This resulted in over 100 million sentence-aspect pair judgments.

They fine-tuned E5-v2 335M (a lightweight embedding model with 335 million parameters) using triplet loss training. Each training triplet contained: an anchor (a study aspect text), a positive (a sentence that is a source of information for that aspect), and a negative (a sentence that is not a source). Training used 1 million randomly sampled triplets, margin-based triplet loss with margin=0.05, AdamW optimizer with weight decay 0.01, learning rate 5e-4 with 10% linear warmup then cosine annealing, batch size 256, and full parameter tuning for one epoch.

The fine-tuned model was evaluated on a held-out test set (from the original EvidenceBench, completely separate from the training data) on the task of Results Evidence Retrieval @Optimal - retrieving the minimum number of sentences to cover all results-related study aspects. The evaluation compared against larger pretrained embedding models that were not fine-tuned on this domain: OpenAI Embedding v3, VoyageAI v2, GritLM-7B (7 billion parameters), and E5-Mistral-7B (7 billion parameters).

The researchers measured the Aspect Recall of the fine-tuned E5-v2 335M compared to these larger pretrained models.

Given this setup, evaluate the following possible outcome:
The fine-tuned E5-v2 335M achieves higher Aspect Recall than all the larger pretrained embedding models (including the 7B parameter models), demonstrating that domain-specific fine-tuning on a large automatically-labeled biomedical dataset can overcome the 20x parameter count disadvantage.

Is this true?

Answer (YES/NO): YES